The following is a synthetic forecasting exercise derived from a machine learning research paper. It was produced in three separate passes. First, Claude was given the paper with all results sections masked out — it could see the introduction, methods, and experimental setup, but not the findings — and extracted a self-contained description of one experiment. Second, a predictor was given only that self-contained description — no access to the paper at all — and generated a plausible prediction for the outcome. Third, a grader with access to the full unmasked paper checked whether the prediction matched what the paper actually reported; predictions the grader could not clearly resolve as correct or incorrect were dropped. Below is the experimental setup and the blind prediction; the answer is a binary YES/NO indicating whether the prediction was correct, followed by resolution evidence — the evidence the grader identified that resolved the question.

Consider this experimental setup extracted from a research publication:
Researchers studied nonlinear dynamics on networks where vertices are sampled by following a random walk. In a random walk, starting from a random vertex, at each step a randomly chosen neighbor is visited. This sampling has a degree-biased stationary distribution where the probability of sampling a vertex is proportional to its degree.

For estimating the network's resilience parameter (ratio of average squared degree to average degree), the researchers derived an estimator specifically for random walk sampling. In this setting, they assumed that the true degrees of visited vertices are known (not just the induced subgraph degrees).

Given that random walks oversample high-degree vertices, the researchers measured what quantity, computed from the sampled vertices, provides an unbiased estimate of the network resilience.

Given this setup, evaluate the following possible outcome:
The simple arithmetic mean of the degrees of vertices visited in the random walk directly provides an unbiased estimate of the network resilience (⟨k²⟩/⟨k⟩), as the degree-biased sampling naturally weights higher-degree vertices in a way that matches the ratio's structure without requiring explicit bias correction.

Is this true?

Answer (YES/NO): YES